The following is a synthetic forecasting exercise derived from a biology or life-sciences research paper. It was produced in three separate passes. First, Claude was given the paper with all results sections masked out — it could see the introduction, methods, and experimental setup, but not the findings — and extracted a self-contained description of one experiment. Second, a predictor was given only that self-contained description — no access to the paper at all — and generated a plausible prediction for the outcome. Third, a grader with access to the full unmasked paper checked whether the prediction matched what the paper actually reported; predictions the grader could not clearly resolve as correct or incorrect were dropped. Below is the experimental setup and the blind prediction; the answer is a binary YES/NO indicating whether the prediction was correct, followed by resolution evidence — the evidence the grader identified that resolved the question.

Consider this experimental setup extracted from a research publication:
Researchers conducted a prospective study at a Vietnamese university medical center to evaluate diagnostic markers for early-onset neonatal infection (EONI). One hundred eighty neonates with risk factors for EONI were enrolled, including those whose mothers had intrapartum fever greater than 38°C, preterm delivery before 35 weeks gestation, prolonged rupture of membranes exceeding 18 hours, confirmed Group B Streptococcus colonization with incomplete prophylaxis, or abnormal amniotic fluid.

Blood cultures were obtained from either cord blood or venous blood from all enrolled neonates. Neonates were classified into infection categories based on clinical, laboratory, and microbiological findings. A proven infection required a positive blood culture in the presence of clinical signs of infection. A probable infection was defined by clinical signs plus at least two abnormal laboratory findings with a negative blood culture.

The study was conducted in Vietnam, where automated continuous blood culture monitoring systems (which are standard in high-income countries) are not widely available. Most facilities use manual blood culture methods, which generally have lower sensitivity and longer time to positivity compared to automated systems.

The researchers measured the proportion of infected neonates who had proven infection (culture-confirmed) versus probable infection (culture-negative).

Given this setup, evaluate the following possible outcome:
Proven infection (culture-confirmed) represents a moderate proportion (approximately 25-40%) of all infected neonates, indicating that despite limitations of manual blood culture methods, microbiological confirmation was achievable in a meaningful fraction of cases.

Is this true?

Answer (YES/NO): NO